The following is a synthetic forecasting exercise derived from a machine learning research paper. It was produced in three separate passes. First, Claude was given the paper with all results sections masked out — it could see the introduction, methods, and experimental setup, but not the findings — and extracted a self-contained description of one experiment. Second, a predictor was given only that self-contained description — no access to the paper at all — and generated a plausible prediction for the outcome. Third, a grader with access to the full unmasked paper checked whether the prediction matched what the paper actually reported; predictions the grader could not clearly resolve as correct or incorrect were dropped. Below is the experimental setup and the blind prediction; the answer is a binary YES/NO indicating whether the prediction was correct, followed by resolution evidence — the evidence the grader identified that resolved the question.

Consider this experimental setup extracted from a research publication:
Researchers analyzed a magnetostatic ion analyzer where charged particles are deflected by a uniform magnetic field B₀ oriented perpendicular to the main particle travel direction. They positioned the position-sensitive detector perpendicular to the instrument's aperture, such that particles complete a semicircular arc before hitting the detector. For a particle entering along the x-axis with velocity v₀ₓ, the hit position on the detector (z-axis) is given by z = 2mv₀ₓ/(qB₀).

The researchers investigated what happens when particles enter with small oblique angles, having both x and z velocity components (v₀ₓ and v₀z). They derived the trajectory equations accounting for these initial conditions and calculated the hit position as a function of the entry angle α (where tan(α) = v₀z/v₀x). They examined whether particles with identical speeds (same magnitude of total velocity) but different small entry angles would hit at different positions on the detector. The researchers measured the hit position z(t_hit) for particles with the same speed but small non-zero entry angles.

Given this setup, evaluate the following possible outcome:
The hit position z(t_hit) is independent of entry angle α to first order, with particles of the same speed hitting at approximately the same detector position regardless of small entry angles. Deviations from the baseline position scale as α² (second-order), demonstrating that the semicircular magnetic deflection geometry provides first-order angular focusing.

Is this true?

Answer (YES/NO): YES